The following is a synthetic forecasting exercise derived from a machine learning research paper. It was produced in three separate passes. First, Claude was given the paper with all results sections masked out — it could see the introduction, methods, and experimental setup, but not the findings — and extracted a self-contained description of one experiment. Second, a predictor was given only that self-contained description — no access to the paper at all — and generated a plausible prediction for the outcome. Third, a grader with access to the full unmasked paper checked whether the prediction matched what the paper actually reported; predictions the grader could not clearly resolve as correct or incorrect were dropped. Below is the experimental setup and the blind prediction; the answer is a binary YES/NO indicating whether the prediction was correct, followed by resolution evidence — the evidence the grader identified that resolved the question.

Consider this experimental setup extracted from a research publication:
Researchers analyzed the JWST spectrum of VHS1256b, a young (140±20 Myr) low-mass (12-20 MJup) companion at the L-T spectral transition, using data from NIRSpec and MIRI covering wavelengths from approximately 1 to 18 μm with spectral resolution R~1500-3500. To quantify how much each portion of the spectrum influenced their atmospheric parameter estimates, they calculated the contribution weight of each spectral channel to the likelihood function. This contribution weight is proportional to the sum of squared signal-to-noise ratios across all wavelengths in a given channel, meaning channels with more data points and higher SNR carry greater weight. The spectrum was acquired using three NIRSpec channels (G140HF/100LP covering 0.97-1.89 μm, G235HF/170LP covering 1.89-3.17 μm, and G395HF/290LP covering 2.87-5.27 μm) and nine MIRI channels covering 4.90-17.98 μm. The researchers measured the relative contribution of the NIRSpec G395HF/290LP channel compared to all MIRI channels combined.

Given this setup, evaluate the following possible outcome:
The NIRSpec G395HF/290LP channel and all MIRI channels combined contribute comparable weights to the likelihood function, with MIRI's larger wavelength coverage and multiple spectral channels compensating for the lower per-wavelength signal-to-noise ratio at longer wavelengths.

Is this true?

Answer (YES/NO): NO